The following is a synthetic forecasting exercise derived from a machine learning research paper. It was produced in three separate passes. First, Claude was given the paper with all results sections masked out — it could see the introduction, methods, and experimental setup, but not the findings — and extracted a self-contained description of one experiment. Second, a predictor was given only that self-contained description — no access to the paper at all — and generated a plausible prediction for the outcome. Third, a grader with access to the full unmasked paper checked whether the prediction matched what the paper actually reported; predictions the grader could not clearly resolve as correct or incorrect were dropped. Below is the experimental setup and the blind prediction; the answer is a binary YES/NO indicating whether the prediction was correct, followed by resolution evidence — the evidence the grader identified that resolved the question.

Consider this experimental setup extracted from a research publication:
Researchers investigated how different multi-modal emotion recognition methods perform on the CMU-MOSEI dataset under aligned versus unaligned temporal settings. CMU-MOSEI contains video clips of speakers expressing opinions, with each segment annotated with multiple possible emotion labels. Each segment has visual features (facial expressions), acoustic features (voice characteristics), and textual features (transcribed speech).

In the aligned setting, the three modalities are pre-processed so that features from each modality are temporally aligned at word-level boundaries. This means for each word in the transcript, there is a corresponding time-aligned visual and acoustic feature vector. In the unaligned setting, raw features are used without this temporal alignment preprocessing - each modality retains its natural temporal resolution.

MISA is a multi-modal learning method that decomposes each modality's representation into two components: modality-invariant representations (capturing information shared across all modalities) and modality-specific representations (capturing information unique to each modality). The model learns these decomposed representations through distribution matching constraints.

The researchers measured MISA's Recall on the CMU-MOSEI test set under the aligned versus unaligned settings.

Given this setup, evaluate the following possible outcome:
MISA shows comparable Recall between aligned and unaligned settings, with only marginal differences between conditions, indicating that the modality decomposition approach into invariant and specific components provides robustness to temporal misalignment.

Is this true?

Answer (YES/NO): YES